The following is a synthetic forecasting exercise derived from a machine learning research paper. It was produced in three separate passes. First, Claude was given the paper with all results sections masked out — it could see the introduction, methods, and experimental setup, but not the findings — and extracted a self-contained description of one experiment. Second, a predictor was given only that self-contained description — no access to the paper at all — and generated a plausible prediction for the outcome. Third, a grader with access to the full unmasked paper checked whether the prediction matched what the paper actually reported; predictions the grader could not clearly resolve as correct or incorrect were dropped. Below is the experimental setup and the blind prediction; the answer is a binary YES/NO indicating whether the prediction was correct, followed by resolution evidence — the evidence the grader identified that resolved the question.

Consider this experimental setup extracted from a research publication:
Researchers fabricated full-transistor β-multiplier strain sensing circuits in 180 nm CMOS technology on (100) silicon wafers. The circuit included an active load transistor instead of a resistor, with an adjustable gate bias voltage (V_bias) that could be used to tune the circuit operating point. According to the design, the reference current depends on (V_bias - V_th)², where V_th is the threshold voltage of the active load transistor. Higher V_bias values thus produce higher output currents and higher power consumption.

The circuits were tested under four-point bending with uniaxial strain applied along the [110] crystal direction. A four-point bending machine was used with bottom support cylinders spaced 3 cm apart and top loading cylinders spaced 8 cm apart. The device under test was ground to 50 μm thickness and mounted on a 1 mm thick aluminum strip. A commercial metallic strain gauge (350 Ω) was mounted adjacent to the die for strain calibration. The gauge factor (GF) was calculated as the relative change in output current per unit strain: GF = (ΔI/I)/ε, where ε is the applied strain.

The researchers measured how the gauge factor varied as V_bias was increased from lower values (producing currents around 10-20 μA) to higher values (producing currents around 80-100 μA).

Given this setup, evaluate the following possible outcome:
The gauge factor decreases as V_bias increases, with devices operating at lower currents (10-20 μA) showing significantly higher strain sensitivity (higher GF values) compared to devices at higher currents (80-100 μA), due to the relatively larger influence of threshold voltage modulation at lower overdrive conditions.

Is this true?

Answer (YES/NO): NO